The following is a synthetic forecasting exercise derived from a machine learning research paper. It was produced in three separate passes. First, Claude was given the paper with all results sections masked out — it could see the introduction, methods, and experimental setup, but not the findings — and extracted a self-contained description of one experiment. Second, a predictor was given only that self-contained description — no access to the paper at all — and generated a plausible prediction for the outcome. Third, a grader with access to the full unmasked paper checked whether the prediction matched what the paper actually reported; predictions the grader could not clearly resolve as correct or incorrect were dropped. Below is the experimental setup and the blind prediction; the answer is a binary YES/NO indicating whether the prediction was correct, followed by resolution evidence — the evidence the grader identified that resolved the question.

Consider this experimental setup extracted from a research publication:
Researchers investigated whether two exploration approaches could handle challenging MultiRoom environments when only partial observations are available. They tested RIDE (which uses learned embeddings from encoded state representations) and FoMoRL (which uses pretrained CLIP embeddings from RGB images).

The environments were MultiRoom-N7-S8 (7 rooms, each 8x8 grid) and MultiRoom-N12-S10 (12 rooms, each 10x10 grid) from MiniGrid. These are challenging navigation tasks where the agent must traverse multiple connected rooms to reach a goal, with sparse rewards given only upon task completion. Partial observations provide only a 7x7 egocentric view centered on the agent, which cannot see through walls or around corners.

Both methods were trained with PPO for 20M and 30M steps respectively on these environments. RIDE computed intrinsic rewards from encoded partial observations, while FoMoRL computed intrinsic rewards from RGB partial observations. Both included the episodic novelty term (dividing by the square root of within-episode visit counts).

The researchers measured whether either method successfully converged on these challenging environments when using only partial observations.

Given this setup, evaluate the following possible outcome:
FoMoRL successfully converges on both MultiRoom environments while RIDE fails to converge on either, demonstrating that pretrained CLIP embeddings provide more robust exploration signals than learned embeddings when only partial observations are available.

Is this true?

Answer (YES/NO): NO